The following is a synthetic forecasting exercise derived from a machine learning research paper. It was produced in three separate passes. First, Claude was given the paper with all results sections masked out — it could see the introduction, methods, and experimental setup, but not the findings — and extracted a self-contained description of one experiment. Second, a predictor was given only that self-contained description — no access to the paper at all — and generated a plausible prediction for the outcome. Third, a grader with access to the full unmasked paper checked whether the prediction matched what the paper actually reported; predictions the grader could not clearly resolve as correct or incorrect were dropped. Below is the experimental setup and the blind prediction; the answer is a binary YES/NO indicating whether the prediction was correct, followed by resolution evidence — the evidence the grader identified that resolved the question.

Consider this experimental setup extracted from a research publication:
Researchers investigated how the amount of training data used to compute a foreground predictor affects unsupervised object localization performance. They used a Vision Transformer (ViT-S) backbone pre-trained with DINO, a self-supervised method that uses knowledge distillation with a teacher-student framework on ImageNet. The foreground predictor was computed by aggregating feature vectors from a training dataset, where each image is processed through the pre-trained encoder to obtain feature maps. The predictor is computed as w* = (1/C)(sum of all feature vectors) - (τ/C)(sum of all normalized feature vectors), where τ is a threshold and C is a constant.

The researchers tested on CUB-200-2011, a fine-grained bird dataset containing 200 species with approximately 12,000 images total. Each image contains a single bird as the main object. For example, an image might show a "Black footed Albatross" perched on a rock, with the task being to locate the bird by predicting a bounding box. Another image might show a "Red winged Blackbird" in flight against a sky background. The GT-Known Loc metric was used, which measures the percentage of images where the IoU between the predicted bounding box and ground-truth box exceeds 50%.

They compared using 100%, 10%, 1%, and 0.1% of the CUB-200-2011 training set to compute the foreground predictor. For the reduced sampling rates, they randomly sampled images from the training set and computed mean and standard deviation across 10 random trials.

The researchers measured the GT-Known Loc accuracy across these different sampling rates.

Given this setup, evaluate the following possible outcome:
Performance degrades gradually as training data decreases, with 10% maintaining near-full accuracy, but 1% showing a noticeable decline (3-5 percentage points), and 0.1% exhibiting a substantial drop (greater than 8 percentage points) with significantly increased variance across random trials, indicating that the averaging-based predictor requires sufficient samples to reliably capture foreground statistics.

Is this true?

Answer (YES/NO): NO